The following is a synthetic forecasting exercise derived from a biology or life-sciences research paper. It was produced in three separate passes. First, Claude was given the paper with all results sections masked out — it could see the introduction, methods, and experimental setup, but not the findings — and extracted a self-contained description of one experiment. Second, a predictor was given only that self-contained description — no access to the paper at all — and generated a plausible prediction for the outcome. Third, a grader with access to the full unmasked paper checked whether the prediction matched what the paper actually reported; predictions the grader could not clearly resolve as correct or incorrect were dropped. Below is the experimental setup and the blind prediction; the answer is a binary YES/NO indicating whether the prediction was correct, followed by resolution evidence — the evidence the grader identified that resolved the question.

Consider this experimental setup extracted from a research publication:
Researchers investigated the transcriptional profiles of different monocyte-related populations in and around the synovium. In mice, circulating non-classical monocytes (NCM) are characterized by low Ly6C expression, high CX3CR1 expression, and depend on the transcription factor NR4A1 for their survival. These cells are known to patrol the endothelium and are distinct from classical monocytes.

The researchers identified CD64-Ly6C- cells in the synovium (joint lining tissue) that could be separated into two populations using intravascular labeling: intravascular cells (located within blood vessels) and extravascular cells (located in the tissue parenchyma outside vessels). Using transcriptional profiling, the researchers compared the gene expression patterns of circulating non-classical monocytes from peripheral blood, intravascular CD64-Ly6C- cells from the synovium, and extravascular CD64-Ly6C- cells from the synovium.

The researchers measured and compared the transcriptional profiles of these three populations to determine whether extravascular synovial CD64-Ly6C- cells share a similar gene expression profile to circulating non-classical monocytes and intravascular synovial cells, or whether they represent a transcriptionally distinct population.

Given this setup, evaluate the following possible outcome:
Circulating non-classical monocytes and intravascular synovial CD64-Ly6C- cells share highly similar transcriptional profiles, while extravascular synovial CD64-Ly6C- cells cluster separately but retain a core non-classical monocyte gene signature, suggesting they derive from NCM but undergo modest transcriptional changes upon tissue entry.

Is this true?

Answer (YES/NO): NO